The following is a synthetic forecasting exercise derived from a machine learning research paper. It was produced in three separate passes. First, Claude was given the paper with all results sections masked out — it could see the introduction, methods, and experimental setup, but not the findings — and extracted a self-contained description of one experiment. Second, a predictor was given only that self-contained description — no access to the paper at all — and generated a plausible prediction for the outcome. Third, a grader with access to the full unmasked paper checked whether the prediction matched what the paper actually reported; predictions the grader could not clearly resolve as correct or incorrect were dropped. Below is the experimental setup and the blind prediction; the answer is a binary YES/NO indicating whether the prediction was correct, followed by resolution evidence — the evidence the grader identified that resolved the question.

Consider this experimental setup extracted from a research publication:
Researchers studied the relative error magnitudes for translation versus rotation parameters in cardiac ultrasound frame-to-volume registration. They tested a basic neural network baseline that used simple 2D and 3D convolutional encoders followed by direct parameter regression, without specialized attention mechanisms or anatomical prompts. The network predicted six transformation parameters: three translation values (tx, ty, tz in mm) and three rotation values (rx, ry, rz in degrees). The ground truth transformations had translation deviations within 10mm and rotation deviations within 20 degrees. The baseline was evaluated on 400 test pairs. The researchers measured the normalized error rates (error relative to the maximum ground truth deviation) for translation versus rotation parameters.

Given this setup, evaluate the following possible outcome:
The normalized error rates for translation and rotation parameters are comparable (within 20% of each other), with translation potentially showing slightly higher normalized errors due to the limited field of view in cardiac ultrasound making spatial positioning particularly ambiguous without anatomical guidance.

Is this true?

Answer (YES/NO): YES